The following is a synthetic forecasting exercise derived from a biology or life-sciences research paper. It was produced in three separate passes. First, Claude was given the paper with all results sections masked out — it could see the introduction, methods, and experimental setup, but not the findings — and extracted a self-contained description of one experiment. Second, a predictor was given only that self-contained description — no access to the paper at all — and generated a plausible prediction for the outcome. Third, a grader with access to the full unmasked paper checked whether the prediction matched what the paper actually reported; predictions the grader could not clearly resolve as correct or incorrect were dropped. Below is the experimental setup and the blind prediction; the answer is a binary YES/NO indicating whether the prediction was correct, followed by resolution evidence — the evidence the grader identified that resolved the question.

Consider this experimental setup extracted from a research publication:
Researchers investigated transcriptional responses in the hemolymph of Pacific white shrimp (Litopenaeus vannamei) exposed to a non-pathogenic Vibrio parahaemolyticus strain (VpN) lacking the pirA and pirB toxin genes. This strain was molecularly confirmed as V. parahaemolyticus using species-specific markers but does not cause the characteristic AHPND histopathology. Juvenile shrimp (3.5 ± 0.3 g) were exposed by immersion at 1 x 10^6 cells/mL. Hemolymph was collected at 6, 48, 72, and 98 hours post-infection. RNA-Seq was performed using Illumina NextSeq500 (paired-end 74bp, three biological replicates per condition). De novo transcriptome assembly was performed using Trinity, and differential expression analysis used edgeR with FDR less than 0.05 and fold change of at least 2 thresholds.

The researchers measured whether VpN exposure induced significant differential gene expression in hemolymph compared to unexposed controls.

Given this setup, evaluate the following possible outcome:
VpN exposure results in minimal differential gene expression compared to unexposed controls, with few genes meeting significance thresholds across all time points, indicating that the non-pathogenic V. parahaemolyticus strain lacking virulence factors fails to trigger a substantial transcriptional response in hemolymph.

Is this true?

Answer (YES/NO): NO